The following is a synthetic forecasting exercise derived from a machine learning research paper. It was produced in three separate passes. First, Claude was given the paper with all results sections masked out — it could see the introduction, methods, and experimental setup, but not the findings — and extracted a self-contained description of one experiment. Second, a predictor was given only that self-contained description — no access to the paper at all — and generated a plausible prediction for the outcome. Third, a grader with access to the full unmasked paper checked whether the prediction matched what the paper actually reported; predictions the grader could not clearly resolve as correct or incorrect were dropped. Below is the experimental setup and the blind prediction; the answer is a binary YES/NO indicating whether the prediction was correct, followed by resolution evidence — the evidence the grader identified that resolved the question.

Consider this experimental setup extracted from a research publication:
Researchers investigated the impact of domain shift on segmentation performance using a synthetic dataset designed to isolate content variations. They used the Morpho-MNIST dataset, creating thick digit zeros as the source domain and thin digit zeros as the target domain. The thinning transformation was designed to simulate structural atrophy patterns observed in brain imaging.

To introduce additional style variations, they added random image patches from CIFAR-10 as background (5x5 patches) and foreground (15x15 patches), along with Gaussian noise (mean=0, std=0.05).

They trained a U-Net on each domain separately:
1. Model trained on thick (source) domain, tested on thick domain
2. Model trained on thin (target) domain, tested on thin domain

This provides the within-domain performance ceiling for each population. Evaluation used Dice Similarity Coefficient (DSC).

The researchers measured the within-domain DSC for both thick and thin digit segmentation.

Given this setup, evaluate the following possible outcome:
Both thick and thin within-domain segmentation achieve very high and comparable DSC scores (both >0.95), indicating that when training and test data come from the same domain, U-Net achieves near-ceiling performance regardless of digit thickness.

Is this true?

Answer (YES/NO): NO